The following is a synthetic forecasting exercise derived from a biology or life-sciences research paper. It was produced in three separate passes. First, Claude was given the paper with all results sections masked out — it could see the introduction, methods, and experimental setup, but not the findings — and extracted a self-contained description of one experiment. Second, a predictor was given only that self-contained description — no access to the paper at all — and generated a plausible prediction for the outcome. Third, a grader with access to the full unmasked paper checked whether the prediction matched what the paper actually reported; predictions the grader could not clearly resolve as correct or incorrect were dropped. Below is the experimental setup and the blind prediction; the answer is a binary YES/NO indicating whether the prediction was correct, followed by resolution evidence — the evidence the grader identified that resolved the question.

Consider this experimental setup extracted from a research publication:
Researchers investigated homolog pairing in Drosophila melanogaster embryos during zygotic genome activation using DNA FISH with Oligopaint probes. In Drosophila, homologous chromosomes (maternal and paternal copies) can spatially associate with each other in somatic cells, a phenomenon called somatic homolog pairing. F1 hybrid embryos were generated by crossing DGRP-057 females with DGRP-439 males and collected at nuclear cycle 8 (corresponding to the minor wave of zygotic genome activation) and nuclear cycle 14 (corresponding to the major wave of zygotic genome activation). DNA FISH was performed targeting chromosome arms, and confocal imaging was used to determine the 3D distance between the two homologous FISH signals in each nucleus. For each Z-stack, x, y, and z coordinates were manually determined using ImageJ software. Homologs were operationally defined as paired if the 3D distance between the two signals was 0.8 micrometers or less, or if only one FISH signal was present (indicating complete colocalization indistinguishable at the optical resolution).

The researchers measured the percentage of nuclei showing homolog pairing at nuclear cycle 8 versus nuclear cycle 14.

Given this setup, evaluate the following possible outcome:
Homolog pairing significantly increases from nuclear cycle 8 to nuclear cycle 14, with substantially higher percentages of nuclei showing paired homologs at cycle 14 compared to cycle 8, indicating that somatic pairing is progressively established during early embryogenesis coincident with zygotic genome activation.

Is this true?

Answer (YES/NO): NO